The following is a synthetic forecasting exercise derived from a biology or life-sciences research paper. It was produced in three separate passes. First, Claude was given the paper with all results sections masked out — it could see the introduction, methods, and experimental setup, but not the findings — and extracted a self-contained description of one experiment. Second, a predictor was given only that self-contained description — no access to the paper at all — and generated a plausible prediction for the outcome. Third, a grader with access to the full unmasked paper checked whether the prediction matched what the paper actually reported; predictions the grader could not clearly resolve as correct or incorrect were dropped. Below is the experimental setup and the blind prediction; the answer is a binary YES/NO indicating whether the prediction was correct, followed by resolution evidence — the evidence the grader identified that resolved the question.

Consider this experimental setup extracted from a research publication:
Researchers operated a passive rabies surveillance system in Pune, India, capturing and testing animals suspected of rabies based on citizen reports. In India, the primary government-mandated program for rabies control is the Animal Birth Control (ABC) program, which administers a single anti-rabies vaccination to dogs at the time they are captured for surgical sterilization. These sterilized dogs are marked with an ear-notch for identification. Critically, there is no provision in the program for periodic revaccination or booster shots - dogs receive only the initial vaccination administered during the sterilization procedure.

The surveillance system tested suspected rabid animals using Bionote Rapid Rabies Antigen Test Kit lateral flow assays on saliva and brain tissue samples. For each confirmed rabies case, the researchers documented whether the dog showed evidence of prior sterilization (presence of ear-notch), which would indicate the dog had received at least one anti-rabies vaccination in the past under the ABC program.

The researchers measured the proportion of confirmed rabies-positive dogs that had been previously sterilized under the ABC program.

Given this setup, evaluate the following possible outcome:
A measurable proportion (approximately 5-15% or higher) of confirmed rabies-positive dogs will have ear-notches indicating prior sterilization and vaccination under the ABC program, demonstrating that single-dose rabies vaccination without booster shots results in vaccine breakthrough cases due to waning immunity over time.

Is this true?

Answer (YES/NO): YES